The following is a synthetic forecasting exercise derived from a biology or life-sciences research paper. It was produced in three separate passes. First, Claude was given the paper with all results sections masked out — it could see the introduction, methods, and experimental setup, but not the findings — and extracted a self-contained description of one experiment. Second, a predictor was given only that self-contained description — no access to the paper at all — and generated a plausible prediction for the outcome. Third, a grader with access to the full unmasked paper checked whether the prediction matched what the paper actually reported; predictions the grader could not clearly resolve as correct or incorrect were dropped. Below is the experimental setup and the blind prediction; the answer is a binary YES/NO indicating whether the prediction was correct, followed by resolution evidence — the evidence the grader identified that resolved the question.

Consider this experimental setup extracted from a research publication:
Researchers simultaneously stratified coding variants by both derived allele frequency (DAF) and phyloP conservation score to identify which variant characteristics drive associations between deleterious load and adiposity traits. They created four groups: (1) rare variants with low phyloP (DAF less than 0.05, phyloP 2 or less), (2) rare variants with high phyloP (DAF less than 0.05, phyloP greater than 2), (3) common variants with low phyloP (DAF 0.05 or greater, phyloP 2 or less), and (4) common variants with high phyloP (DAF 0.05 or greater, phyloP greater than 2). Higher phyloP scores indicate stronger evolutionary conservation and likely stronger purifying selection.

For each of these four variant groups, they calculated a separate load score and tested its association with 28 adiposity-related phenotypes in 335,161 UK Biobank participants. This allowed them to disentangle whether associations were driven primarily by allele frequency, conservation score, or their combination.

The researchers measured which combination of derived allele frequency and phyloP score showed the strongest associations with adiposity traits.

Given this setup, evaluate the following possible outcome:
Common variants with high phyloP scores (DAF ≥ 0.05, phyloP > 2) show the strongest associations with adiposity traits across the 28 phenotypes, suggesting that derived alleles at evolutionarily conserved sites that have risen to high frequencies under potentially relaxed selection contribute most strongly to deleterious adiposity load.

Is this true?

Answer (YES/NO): YES